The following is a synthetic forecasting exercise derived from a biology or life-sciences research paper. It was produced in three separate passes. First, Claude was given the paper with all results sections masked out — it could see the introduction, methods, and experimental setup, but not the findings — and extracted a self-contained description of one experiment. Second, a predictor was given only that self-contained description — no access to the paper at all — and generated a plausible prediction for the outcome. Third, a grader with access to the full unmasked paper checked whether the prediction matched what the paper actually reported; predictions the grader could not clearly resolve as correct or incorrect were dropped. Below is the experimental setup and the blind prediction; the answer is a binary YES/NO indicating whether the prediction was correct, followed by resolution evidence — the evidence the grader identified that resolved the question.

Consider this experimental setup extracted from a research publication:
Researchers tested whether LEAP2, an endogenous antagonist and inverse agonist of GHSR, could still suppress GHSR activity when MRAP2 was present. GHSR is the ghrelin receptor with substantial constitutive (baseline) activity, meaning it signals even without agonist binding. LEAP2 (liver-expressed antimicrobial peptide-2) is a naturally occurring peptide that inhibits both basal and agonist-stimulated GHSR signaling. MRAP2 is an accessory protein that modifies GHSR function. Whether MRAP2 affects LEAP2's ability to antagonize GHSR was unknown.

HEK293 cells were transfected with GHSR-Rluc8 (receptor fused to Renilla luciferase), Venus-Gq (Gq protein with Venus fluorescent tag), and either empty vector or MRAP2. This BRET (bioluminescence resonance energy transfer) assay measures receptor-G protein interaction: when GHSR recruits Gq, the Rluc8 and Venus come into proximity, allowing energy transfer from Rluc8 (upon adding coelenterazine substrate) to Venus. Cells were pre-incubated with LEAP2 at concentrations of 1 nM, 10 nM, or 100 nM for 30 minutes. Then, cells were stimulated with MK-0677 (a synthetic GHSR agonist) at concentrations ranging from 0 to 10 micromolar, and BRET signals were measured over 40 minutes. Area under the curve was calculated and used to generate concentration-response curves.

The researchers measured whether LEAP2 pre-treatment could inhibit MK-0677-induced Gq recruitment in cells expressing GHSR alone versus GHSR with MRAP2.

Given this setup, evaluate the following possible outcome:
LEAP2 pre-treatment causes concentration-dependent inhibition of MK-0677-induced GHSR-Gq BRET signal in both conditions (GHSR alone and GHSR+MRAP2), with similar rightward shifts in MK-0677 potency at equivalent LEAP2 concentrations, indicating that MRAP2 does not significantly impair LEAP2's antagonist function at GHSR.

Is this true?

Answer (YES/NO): NO